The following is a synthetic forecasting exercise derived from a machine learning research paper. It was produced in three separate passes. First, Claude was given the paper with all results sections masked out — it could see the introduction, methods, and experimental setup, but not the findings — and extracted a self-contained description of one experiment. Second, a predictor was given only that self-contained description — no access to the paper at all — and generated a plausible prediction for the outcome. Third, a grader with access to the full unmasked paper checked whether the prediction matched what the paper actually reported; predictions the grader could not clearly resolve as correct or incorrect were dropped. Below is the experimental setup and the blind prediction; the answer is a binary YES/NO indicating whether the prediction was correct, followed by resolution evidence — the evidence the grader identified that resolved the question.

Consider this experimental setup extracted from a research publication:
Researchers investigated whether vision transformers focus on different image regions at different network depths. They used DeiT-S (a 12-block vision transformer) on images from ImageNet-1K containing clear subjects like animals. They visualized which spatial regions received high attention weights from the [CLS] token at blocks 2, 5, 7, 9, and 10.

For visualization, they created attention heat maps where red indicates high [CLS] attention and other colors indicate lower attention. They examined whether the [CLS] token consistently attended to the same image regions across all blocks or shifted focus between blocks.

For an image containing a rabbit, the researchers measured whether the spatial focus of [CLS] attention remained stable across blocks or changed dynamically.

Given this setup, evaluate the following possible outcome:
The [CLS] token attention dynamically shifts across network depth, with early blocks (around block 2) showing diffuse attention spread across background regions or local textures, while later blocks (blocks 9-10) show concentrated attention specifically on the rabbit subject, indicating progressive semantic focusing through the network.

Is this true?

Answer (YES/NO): YES